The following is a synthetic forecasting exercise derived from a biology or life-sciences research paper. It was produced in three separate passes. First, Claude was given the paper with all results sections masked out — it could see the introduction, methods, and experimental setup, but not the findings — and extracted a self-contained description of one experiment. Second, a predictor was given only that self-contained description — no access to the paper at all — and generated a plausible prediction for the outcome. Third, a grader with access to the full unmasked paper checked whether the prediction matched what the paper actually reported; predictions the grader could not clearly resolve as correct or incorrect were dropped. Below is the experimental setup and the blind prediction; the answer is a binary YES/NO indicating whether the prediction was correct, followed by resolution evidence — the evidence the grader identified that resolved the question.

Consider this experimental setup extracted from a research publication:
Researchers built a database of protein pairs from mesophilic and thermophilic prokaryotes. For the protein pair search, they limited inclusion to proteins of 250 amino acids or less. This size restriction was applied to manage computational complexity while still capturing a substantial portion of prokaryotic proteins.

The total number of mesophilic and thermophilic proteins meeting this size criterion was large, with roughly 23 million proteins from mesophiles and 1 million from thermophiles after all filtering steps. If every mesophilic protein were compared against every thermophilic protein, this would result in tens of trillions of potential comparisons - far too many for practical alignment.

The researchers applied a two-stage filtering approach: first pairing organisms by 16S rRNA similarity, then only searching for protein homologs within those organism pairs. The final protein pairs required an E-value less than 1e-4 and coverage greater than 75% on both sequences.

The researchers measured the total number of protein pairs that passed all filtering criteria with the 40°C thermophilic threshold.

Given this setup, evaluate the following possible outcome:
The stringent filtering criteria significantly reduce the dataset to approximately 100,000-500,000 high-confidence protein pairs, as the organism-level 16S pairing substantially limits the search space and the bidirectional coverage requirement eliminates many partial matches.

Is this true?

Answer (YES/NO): NO